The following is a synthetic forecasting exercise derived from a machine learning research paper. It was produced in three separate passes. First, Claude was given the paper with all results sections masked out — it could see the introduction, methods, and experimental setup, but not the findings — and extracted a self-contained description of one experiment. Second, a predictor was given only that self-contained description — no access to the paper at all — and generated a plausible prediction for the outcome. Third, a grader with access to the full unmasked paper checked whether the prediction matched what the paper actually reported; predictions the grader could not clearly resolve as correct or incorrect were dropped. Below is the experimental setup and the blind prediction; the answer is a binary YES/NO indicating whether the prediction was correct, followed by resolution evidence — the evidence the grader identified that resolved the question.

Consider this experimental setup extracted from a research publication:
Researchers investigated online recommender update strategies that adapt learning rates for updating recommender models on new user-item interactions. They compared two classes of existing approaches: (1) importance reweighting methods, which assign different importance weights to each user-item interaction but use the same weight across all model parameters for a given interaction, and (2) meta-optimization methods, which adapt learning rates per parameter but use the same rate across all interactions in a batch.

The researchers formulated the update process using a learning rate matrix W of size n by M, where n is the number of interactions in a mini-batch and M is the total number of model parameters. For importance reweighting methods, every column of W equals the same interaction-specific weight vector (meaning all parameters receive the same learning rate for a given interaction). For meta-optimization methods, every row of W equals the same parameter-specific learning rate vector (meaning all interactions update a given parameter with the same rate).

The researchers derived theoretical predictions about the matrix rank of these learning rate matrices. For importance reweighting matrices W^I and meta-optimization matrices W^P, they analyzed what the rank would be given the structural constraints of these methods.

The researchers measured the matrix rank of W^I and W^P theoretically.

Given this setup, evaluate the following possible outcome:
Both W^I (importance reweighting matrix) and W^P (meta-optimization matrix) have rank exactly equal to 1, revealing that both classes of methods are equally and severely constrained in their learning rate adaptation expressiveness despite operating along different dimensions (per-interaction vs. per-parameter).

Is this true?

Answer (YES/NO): YES